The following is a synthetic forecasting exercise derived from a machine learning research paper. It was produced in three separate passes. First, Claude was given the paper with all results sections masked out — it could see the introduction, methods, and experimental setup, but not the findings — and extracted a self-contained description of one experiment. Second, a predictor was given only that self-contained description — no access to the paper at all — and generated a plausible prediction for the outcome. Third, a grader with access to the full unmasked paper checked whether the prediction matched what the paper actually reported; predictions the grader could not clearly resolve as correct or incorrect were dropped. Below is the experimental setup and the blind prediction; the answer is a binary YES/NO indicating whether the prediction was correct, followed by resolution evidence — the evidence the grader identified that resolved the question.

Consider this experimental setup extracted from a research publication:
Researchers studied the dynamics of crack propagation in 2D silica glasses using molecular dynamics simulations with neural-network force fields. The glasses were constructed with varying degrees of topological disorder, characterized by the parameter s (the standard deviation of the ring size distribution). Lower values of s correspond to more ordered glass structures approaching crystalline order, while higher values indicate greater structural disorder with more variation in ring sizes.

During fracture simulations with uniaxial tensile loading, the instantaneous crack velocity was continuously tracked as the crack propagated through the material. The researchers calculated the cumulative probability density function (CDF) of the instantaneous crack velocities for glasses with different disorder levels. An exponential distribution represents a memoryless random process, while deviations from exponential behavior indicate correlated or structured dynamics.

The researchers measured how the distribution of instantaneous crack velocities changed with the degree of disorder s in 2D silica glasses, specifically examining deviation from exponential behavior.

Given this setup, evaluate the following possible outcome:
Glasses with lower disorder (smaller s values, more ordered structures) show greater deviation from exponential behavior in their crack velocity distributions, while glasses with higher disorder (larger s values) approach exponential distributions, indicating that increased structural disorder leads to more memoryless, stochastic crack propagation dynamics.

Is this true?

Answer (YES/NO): YES